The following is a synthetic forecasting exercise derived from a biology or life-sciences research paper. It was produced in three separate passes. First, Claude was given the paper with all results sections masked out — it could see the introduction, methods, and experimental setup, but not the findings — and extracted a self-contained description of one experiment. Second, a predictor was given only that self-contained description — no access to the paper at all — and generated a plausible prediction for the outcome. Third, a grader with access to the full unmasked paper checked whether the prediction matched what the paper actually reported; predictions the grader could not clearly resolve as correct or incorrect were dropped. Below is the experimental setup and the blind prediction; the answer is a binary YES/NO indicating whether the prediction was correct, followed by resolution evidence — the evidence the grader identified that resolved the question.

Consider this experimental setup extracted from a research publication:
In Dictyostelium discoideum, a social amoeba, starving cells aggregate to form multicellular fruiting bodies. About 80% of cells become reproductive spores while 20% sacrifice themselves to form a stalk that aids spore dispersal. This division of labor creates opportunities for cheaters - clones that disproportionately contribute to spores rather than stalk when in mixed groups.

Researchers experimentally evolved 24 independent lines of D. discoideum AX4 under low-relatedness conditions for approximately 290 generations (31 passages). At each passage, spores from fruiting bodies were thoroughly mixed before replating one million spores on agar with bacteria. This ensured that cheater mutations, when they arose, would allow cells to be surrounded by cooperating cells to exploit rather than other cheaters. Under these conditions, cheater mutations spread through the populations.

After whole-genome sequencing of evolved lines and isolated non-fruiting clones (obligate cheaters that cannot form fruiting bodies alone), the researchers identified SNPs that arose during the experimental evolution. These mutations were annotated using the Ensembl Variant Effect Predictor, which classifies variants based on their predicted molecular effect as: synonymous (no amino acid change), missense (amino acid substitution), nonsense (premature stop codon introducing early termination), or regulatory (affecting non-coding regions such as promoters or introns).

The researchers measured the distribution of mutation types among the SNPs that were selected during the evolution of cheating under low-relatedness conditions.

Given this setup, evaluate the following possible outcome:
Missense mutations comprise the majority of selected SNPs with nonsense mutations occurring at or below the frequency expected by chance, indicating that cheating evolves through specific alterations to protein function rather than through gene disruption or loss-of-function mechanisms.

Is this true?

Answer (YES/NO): NO